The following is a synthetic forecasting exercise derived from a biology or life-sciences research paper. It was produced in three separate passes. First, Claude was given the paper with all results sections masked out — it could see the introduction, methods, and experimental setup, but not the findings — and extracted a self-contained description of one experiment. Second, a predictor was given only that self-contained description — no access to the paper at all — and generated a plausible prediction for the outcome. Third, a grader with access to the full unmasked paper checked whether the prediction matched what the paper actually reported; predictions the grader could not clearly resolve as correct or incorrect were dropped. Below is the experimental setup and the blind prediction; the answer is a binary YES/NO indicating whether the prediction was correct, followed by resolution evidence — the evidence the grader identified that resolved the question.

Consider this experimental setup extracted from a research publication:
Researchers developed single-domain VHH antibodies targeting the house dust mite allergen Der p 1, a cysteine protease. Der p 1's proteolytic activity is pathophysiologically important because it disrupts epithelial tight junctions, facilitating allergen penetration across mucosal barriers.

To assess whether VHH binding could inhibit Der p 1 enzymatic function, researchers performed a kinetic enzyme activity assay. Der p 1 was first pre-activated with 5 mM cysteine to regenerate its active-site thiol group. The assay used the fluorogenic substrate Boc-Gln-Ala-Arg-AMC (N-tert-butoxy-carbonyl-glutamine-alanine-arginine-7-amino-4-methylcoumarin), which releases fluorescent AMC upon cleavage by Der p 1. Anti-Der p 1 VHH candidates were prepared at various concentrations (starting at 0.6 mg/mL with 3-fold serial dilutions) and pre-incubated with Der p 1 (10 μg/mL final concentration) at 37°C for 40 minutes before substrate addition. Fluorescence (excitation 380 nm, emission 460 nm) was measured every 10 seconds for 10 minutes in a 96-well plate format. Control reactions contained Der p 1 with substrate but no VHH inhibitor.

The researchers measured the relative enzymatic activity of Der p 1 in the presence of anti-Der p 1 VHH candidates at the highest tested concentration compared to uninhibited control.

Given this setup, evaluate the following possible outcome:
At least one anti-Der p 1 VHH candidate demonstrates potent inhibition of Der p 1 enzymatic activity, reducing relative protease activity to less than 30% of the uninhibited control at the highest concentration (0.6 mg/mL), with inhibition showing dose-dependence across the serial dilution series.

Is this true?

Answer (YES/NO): YES